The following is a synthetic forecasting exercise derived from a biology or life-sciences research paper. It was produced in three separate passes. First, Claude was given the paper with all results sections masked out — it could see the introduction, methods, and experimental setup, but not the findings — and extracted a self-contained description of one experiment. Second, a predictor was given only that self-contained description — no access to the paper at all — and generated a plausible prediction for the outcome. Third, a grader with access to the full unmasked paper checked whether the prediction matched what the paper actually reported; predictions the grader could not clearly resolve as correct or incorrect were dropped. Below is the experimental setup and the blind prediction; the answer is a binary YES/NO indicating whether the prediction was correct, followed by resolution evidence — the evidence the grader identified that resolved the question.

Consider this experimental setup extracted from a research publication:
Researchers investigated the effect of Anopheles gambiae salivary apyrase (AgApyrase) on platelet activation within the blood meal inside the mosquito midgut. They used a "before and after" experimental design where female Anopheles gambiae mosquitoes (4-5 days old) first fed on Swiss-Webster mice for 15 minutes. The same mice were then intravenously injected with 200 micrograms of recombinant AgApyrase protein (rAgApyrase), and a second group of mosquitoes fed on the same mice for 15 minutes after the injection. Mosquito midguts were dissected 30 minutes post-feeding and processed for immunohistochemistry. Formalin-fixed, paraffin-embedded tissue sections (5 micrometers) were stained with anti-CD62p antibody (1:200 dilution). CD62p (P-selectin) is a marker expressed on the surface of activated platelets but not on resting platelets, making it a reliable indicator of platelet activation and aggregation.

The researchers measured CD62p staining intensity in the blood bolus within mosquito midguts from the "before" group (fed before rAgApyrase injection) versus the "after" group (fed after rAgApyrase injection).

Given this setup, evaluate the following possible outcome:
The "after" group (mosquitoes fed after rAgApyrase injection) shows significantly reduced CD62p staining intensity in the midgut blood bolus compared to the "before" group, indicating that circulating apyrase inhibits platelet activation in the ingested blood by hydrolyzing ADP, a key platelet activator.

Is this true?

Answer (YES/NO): YES